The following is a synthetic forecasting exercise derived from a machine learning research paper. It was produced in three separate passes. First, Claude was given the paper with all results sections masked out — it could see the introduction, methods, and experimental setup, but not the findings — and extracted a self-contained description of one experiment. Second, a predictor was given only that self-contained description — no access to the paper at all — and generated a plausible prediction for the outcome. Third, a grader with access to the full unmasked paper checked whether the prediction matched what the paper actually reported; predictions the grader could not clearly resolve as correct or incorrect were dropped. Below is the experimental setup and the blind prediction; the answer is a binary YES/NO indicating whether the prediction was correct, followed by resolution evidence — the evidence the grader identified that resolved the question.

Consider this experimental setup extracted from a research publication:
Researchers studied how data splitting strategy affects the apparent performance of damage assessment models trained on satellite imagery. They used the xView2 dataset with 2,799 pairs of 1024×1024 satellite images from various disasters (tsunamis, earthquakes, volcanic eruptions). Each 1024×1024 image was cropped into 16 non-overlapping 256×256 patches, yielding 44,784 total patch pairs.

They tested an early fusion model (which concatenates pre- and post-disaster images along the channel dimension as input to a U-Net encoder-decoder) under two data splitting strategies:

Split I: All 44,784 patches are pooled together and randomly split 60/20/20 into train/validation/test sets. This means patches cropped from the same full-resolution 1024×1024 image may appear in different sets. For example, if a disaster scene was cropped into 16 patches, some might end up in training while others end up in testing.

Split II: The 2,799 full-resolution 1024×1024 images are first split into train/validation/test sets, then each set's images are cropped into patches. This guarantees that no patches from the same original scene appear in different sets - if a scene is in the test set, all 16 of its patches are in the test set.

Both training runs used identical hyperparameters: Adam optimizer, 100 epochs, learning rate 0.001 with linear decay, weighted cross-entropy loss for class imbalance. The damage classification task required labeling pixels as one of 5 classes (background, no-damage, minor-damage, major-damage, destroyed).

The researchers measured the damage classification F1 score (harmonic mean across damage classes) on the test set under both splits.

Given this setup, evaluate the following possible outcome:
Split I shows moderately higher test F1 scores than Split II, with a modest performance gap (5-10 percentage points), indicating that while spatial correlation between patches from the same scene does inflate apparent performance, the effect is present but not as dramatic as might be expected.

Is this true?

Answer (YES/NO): YES